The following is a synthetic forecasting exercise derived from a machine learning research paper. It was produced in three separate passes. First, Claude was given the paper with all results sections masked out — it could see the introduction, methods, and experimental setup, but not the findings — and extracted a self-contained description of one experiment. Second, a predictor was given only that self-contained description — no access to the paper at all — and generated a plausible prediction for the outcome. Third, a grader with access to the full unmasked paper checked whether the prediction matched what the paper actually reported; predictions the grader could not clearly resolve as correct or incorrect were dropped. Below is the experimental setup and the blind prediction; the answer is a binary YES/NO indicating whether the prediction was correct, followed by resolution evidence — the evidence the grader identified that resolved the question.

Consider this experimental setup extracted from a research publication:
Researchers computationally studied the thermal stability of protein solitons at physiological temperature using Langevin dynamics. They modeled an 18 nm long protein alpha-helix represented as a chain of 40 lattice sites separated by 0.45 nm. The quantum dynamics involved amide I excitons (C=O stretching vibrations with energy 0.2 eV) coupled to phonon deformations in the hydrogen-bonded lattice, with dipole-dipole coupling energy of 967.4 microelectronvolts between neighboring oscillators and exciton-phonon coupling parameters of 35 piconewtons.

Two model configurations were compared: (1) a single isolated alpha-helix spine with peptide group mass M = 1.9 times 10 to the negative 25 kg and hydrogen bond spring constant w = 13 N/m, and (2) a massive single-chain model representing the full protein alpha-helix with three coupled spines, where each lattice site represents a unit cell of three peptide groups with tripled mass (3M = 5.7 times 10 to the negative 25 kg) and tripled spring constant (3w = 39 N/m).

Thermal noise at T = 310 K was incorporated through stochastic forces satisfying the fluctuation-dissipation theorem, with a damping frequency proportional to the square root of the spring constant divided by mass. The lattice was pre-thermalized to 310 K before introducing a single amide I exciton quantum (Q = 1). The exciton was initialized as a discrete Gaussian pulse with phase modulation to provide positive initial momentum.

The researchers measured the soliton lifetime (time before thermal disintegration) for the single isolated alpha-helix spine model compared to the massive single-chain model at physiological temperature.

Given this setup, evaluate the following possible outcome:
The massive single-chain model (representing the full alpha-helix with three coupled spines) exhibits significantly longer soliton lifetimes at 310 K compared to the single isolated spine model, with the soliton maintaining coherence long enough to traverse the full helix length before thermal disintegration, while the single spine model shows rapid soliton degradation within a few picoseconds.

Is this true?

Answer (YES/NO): NO